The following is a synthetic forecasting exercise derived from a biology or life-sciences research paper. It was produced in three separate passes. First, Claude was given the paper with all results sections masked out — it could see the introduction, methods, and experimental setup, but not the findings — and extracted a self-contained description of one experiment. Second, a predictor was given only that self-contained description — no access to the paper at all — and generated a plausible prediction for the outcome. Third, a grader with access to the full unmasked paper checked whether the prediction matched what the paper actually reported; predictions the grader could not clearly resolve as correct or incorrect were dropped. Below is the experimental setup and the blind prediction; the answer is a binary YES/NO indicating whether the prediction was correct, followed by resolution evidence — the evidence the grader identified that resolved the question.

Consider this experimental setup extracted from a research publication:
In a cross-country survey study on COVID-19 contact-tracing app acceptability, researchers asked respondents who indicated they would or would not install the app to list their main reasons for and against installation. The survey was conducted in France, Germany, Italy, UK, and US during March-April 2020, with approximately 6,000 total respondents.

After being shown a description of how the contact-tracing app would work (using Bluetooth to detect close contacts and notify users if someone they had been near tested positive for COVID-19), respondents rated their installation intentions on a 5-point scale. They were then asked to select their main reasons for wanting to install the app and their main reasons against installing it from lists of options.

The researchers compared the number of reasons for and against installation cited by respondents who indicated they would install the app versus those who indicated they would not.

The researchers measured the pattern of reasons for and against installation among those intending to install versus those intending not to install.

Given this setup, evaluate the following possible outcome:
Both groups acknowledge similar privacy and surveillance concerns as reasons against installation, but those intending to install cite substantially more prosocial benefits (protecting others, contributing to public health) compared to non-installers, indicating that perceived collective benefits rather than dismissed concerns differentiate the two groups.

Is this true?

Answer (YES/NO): YES